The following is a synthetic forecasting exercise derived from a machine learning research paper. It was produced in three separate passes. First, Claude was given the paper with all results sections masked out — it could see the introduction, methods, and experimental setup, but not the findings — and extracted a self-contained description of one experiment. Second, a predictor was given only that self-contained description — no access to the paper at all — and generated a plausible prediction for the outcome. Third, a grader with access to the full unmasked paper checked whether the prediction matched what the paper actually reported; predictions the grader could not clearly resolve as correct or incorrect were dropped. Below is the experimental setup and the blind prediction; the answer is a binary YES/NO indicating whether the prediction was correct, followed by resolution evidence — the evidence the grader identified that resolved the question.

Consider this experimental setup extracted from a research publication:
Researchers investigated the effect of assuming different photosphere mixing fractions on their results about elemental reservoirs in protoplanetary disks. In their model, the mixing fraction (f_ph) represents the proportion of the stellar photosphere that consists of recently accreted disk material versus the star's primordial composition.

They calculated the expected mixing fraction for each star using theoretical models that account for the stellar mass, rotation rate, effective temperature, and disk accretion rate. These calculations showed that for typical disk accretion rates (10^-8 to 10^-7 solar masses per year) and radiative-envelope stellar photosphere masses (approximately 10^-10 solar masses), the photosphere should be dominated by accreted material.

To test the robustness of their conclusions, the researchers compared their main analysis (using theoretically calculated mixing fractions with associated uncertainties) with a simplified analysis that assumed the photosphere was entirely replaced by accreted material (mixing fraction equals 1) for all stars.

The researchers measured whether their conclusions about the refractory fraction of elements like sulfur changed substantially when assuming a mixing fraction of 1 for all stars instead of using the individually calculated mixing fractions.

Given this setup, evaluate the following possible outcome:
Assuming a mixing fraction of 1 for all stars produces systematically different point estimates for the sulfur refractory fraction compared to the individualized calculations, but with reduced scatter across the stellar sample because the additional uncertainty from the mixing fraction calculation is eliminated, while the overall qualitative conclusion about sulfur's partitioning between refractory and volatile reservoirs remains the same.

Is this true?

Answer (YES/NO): NO